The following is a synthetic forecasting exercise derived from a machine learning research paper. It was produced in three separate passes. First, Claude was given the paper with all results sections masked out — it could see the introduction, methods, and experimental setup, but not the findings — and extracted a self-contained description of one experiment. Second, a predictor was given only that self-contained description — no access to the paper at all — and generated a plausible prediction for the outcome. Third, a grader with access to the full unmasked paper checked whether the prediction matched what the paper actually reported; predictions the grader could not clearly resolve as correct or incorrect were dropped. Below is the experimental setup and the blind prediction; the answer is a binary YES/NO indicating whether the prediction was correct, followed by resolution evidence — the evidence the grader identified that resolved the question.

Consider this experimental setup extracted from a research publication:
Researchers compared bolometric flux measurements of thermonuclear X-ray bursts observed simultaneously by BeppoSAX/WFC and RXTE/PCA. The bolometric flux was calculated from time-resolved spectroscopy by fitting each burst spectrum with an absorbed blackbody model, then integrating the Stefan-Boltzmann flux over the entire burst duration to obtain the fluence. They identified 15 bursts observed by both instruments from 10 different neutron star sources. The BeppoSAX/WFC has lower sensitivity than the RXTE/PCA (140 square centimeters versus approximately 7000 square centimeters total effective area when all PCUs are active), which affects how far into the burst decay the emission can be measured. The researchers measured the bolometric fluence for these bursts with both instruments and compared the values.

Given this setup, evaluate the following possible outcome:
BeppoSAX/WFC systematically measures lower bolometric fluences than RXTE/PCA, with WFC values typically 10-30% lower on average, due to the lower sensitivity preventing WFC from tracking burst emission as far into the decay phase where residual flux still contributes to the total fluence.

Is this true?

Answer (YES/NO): YES